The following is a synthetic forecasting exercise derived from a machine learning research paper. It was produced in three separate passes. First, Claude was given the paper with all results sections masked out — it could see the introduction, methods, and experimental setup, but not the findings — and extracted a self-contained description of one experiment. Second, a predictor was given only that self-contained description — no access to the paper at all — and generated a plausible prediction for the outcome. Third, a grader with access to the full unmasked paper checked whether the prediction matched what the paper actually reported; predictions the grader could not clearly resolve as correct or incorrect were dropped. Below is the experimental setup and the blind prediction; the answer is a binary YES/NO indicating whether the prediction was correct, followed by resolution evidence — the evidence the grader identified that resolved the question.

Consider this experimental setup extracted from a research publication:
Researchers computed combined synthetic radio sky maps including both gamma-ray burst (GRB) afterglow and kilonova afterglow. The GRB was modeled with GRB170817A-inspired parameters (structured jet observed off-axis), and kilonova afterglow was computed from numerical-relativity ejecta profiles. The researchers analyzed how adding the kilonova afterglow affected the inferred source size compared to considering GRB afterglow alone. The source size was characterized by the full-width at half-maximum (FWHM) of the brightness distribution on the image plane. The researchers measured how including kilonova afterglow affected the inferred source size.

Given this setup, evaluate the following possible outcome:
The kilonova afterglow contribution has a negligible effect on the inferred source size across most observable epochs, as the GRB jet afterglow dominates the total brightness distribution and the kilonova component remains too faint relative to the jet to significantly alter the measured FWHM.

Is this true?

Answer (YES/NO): NO